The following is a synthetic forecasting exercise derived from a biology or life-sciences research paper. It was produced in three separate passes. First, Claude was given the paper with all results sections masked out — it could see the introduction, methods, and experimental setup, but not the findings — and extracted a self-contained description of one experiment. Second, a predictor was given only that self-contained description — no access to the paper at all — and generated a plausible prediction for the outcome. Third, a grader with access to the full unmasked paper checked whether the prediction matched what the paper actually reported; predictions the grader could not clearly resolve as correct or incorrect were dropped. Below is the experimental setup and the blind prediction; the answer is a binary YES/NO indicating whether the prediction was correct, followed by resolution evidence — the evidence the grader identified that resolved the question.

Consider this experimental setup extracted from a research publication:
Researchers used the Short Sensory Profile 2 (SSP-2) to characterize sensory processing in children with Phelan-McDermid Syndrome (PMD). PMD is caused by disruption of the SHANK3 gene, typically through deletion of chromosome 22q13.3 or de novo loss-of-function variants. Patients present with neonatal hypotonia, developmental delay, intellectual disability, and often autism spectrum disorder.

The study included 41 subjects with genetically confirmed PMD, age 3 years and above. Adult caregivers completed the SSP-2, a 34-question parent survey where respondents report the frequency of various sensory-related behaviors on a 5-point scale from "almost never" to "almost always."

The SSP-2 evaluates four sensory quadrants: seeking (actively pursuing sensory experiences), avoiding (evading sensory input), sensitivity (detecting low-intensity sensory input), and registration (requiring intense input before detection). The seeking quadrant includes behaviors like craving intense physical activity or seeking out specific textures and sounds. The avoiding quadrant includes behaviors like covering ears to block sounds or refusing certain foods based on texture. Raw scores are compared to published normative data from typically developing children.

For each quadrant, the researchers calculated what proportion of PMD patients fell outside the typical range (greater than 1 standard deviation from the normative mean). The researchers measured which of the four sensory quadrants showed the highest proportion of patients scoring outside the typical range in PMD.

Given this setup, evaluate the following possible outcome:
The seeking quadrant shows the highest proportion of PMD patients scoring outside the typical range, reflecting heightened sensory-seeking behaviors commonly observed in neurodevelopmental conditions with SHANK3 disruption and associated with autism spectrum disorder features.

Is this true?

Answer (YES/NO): NO